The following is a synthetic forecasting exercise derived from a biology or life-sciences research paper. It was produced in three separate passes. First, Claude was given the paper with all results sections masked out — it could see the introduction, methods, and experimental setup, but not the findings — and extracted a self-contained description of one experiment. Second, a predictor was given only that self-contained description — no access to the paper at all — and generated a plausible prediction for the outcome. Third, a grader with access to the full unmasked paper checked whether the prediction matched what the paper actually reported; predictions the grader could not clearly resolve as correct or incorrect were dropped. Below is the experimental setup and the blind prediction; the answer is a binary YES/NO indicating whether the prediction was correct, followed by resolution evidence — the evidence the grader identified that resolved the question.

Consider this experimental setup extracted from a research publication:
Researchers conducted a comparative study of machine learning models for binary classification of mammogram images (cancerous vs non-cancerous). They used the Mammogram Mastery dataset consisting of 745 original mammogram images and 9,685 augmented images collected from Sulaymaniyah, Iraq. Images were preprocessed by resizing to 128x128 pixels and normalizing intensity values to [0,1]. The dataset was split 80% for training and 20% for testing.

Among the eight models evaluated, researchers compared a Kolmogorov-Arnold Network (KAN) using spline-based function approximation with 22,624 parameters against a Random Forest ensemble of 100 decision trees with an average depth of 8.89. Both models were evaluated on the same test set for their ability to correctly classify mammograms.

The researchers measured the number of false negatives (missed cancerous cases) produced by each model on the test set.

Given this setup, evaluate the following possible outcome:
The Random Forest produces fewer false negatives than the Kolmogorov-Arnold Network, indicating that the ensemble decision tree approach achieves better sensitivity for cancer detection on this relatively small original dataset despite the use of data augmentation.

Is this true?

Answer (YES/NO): YES